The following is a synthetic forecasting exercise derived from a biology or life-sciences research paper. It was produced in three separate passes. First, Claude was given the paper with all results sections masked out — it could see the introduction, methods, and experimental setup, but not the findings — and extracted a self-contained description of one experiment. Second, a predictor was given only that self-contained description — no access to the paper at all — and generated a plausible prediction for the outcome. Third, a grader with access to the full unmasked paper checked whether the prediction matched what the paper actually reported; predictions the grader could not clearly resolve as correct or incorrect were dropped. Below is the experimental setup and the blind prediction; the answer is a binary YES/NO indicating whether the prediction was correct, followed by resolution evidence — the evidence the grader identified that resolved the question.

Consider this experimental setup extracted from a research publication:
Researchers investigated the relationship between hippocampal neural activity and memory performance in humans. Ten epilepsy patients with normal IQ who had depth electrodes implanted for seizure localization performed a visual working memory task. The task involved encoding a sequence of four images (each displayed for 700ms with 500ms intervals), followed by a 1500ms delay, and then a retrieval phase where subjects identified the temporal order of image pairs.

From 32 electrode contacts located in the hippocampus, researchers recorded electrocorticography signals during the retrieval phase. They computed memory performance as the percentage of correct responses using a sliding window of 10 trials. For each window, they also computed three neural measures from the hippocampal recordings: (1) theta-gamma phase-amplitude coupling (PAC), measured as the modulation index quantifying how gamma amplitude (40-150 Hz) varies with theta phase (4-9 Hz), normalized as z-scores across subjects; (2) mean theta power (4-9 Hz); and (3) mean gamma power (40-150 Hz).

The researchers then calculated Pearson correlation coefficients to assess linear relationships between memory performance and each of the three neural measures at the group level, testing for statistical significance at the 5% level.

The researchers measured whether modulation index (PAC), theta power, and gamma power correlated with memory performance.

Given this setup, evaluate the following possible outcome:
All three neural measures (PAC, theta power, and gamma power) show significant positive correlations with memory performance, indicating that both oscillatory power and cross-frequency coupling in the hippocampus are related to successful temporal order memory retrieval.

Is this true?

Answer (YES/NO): NO